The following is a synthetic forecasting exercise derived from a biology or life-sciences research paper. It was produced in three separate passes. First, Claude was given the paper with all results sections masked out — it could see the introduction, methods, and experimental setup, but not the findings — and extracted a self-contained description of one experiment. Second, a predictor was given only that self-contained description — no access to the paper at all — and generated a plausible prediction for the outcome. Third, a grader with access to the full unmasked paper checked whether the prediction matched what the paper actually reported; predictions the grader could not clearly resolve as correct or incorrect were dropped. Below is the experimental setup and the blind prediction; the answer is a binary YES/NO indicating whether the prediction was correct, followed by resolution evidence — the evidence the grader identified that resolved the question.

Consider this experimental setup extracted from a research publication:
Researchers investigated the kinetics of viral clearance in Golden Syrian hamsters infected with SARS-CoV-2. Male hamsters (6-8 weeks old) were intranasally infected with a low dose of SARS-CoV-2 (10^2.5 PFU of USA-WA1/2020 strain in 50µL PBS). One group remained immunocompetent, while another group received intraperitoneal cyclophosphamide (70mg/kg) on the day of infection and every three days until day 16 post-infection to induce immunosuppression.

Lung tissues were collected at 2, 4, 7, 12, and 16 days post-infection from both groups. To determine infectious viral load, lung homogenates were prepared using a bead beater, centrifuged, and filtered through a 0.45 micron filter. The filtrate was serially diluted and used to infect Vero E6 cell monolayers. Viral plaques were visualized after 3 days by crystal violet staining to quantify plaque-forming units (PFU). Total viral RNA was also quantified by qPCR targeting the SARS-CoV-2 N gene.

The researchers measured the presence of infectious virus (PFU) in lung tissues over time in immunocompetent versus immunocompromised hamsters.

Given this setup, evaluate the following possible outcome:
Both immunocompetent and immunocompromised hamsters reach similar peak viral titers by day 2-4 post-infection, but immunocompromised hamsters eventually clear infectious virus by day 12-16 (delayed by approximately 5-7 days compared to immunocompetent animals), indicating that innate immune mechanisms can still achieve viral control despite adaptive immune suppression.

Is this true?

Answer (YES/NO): NO